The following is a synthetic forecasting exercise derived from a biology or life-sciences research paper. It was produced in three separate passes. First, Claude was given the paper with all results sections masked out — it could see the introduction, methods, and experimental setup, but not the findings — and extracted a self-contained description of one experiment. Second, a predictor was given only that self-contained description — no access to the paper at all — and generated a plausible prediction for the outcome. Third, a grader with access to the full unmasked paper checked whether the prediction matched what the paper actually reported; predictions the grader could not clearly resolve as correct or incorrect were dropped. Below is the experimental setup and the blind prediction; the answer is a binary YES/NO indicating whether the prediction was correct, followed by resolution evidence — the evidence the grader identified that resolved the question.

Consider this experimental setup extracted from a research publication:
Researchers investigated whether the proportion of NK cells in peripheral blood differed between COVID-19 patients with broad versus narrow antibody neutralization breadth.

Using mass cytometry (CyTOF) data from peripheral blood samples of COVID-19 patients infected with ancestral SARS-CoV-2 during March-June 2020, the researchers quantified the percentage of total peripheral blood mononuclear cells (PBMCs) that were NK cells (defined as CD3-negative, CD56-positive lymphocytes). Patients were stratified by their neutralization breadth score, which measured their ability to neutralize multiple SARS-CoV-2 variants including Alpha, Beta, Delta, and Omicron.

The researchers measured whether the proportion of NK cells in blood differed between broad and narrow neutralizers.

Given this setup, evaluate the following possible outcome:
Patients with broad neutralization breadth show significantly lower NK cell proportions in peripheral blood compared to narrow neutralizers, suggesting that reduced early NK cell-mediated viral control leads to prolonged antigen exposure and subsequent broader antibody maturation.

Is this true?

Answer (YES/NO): NO